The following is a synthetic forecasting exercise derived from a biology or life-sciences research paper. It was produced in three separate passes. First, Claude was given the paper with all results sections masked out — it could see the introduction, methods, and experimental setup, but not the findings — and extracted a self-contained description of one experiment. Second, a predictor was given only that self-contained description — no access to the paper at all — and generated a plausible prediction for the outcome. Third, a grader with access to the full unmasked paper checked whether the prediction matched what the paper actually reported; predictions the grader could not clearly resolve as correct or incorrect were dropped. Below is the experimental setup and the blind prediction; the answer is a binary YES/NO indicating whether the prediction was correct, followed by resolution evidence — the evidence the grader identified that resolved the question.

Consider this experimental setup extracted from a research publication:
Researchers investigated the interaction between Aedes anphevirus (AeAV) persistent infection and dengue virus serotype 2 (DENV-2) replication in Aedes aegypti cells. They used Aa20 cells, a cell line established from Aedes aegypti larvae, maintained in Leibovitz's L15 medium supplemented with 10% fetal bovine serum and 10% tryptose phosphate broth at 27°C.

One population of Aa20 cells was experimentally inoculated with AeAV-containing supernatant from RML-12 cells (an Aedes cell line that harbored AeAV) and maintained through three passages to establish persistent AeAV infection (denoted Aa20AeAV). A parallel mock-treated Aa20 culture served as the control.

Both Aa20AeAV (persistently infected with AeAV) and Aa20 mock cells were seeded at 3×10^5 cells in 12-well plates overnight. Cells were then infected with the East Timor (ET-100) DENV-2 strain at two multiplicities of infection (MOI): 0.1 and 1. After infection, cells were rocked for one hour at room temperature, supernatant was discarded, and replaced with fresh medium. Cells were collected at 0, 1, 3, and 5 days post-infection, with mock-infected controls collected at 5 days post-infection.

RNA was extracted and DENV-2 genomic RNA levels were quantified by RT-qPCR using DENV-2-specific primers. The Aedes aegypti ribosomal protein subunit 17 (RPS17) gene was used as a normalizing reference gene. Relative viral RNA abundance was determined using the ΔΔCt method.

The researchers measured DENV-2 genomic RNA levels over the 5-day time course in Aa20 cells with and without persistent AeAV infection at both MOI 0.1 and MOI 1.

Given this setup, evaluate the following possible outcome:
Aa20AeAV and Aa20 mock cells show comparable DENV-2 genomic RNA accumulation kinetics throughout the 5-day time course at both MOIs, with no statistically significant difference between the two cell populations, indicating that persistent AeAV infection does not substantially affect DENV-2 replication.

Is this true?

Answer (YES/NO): NO